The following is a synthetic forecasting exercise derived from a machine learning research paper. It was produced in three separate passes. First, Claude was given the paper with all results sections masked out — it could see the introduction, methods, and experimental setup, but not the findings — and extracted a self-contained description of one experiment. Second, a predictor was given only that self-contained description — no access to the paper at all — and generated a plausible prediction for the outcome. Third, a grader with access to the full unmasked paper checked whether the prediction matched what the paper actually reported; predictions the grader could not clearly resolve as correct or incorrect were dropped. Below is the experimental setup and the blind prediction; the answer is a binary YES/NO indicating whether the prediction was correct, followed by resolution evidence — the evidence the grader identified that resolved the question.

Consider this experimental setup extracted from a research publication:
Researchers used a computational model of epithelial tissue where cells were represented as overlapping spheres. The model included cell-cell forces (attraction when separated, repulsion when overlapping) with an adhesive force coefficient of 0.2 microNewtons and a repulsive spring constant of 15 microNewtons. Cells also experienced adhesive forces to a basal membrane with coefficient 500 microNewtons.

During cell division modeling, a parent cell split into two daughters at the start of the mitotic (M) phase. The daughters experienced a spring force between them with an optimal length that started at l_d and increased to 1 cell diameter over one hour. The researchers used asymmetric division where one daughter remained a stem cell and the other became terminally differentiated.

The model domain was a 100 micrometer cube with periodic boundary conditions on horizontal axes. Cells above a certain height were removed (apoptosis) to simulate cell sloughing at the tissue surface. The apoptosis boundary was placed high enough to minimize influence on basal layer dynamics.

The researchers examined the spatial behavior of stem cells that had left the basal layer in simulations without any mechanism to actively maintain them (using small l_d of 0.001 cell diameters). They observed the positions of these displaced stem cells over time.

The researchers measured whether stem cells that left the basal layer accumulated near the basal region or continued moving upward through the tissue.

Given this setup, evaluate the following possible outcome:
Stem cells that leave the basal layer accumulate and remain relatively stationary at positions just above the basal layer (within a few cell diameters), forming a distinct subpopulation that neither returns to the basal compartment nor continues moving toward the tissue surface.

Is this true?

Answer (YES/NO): NO